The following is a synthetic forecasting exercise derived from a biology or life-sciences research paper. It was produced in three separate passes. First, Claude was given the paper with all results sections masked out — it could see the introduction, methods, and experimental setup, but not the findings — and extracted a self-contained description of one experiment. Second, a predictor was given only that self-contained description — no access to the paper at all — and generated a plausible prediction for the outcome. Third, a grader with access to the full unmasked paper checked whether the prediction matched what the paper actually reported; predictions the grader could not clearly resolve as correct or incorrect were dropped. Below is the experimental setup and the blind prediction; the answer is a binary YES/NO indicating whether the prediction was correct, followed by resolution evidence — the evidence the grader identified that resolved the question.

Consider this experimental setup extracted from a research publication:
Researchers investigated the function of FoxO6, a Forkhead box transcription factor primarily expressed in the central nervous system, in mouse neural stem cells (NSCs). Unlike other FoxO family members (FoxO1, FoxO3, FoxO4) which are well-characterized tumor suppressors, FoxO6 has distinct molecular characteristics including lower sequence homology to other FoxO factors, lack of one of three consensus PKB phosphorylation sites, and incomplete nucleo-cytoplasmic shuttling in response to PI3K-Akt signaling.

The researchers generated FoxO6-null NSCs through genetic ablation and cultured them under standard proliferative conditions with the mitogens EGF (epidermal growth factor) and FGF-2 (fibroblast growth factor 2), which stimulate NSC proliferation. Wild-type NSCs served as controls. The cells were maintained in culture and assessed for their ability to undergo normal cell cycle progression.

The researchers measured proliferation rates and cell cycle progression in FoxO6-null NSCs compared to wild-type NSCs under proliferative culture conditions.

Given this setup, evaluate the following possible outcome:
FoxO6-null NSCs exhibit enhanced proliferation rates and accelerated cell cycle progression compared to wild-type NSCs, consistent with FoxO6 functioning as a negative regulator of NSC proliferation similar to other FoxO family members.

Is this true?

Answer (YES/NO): NO